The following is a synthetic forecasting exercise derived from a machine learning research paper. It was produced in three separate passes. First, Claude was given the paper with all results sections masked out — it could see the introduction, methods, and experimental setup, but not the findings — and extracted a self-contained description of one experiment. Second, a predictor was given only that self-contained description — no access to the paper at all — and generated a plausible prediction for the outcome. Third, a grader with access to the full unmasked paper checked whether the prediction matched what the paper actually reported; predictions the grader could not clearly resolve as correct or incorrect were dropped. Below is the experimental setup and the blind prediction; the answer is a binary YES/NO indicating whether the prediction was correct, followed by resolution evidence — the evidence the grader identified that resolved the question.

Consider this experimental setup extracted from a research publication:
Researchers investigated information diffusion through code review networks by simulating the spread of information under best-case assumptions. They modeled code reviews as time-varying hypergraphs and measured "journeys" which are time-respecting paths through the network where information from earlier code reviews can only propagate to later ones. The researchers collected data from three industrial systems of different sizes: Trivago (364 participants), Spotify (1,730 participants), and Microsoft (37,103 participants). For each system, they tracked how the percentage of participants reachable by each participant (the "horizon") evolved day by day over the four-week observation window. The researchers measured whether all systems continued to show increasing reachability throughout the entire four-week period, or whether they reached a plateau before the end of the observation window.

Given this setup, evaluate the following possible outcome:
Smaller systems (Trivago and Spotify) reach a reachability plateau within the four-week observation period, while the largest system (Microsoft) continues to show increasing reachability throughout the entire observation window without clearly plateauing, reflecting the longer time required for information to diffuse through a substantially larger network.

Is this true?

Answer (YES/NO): NO